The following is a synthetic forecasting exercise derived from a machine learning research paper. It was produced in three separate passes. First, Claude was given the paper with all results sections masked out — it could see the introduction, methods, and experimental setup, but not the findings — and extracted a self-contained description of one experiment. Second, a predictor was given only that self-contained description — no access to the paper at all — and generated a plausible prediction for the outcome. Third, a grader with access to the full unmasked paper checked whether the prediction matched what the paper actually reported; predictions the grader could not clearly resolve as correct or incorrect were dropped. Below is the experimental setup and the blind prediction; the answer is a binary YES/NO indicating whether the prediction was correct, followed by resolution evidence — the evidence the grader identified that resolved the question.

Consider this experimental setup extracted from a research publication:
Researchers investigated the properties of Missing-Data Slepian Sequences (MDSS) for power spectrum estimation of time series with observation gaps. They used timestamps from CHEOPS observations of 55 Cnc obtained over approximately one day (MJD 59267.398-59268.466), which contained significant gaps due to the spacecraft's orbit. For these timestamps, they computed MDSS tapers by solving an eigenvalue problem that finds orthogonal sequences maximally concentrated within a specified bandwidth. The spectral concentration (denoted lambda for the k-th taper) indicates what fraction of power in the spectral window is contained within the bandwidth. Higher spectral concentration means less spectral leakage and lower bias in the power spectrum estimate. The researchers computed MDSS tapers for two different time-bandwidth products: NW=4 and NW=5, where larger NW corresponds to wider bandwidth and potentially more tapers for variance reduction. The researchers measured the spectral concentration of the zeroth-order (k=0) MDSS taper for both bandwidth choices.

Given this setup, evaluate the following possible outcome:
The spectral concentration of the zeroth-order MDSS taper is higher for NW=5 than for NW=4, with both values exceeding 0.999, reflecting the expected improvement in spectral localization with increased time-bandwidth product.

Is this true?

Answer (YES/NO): NO